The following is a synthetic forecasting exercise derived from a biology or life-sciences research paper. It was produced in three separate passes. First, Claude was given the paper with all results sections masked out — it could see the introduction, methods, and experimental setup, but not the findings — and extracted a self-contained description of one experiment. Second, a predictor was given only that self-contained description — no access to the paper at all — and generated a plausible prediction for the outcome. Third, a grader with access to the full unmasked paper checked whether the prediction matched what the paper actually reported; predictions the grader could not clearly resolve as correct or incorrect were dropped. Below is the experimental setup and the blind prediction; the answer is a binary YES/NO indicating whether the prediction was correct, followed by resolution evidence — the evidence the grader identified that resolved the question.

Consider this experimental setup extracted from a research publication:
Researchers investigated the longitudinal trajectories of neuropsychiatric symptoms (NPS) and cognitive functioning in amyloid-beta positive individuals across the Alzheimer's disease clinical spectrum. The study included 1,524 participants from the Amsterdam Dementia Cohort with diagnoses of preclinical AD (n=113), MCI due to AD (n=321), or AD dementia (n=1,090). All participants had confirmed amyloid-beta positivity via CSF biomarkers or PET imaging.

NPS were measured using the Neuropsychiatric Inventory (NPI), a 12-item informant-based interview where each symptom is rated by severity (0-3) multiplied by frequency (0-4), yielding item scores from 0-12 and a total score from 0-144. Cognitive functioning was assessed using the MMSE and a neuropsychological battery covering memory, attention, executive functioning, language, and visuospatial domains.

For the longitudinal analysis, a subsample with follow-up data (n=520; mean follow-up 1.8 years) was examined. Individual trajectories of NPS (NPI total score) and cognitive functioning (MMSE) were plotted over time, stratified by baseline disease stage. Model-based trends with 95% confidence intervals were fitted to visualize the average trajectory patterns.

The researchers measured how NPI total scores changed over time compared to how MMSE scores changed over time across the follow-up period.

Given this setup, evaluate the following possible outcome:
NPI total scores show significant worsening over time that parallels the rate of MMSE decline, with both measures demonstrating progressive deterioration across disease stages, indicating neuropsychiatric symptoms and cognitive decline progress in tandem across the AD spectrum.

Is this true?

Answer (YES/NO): NO